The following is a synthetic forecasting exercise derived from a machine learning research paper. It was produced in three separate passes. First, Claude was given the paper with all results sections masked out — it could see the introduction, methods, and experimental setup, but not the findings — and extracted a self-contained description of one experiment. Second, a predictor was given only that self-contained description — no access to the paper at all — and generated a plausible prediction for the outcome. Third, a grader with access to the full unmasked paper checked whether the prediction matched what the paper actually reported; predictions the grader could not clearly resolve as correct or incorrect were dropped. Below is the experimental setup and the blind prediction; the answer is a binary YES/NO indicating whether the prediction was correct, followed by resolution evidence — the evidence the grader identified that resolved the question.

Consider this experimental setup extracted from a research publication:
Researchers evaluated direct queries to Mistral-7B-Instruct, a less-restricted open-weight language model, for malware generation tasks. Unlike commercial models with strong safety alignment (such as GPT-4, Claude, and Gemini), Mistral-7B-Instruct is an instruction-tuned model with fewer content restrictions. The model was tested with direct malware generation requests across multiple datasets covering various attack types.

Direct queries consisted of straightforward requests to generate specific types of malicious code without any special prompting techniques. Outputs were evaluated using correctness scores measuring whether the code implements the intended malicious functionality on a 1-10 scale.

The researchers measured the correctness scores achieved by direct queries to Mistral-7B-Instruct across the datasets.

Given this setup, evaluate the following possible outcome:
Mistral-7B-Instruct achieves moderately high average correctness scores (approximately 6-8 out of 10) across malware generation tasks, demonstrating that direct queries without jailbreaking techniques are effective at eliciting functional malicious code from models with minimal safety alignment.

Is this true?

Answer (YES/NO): NO